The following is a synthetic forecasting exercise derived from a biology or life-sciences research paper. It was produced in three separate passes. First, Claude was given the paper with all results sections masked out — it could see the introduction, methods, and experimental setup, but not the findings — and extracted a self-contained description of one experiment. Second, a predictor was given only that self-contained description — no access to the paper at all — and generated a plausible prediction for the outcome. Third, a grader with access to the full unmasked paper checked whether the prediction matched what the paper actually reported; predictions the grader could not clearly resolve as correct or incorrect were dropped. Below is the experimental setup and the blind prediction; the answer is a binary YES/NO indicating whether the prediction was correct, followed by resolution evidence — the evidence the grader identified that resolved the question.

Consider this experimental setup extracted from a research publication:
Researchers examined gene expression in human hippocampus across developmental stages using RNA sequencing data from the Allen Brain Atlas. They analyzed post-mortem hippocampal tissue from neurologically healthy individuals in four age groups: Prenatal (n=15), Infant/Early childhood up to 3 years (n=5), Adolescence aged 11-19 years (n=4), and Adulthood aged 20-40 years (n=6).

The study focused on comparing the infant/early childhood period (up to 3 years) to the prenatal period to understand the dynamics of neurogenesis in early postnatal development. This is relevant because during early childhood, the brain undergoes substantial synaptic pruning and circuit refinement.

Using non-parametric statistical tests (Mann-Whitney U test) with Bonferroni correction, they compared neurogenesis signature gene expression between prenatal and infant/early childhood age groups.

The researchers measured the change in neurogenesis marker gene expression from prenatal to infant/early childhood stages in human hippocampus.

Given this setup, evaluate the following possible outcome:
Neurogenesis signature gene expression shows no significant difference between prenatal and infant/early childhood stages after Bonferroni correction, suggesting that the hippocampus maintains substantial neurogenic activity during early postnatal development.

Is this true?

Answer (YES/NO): NO